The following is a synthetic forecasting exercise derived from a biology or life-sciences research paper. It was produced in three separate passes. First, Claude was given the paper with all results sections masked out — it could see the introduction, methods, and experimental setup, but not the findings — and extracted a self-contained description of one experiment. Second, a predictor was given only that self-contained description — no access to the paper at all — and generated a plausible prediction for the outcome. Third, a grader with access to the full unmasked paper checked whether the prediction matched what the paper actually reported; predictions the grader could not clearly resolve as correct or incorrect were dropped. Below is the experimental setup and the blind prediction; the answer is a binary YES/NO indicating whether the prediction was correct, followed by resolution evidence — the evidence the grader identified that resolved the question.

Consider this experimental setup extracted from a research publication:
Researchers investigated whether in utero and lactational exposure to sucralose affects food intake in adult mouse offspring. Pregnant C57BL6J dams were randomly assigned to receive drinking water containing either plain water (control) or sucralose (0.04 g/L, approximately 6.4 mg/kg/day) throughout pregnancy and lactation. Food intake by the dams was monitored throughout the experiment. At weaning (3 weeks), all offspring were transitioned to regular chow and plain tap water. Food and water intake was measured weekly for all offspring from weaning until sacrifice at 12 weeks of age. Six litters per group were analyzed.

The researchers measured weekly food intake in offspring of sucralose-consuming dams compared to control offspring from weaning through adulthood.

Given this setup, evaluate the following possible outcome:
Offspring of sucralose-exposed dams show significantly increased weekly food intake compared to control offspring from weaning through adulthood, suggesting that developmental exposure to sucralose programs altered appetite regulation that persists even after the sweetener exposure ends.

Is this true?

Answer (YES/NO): NO